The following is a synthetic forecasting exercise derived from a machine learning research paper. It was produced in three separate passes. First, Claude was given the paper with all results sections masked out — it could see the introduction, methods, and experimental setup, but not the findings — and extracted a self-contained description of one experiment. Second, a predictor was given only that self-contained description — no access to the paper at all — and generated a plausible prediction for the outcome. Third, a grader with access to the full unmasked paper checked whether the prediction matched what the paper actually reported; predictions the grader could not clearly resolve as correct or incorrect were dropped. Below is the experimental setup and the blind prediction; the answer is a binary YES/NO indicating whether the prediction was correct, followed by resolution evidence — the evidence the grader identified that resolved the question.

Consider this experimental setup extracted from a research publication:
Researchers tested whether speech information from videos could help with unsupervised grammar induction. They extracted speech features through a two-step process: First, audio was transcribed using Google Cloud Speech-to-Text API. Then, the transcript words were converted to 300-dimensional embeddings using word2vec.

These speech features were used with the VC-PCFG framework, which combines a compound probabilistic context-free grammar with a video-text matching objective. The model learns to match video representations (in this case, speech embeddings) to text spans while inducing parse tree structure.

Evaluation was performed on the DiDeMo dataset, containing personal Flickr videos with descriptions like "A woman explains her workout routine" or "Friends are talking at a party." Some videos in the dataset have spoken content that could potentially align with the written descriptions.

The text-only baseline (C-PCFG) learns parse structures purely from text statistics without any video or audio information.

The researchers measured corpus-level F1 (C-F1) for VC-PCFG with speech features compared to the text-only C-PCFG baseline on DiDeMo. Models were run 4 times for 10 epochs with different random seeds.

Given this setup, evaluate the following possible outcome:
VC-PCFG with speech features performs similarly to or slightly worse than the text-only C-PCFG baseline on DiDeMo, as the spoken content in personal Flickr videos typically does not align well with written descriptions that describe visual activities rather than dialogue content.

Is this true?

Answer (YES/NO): NO